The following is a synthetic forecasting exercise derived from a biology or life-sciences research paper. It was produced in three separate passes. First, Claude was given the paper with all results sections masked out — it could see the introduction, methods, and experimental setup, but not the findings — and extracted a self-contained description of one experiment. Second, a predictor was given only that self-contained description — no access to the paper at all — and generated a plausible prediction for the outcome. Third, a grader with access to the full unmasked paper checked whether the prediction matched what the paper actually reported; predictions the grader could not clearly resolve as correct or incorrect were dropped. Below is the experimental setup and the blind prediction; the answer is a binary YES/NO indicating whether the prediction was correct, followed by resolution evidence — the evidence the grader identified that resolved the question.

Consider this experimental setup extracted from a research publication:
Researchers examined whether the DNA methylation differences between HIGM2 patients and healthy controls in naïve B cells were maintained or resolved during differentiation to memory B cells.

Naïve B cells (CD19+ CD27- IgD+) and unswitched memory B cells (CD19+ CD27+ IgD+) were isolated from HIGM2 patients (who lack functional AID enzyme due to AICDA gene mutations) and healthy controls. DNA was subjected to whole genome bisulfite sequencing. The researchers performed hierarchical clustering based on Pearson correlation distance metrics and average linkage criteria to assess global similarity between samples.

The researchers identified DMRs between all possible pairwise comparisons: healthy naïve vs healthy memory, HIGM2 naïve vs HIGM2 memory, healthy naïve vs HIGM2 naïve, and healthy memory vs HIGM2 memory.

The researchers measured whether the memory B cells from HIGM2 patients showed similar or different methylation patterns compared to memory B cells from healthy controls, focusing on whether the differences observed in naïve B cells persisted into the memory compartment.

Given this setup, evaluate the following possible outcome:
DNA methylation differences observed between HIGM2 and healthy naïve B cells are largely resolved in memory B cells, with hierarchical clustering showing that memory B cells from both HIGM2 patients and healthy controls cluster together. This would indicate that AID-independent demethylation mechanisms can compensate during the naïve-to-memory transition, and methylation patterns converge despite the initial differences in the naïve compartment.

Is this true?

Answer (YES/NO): NO